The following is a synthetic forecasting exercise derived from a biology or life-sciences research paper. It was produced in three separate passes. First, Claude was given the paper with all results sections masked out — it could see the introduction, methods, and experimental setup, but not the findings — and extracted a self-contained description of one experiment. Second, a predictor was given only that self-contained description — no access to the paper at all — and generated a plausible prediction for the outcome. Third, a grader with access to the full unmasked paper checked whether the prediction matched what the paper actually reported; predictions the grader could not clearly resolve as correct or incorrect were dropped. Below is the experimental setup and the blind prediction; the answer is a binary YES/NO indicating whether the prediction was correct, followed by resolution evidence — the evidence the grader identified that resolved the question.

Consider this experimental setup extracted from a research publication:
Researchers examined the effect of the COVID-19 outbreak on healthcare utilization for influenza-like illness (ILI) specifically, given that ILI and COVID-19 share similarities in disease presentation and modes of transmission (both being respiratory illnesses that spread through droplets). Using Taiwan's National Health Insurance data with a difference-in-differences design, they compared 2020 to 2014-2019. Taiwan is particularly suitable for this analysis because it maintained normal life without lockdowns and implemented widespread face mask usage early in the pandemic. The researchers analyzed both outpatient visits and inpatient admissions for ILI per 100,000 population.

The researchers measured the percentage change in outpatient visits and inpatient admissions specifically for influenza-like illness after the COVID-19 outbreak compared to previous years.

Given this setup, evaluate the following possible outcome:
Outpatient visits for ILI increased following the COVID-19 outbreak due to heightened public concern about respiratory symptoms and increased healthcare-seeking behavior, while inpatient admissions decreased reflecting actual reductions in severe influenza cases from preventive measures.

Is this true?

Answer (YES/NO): NO